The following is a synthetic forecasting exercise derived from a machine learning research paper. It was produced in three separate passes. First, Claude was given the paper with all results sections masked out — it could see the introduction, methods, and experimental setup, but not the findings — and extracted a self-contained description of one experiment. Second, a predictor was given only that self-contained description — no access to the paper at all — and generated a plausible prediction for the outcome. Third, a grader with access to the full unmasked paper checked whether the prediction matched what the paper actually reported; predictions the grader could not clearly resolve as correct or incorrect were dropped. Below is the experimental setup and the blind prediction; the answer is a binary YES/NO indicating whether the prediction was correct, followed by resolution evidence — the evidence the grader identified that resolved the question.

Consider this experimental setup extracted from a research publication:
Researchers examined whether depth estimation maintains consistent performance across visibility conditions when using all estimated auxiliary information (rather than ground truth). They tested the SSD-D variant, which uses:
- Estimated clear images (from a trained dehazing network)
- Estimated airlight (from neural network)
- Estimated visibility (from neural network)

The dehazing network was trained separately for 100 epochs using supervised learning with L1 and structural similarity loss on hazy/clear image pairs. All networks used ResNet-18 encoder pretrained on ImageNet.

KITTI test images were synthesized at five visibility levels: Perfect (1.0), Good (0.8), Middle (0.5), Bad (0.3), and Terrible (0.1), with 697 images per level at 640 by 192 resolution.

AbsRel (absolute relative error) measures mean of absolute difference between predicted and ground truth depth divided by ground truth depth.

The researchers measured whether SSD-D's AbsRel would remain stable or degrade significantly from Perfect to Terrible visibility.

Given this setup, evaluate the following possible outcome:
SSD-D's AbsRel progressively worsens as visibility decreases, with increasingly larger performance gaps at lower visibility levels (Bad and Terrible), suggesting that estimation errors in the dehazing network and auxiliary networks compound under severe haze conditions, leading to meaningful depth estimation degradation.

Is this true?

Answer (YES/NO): NO